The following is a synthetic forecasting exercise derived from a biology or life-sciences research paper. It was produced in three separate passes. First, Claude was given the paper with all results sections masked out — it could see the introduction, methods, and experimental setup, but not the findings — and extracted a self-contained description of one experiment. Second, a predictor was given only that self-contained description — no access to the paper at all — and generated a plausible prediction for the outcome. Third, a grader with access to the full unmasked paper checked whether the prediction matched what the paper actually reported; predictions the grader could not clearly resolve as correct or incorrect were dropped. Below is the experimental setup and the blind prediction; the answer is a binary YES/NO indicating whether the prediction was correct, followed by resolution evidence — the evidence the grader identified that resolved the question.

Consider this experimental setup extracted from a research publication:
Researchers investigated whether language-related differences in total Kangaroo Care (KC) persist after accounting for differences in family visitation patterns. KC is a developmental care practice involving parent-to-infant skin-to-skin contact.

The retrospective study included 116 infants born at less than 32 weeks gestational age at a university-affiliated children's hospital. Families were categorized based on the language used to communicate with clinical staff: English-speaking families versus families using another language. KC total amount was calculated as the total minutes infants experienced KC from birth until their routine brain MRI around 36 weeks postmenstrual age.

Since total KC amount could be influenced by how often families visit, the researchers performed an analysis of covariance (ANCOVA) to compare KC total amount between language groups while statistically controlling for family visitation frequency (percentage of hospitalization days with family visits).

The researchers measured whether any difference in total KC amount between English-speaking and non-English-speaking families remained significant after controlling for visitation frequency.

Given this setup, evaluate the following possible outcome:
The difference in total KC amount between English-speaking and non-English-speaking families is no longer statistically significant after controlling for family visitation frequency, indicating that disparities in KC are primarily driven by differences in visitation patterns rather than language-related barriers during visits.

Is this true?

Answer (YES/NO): NO